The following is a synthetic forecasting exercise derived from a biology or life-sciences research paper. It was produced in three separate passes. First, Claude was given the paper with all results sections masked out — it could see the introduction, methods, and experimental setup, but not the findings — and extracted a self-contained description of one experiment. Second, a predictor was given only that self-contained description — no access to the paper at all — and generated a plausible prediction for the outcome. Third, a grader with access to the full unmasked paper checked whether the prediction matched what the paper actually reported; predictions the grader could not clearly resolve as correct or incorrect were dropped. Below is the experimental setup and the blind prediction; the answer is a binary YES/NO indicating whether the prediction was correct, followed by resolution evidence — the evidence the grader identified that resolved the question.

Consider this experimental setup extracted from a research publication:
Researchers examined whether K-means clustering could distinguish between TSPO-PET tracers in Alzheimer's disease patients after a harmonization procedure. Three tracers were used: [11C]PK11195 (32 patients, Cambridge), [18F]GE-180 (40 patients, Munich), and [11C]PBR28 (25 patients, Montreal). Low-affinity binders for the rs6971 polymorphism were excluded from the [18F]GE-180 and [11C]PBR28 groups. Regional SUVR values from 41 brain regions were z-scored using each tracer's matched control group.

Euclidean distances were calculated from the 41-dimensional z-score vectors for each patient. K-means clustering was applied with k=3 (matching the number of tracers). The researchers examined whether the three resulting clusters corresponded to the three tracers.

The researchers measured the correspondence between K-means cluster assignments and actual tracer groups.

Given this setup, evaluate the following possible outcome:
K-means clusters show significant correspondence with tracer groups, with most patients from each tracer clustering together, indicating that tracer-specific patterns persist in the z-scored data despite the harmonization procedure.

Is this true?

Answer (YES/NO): NO